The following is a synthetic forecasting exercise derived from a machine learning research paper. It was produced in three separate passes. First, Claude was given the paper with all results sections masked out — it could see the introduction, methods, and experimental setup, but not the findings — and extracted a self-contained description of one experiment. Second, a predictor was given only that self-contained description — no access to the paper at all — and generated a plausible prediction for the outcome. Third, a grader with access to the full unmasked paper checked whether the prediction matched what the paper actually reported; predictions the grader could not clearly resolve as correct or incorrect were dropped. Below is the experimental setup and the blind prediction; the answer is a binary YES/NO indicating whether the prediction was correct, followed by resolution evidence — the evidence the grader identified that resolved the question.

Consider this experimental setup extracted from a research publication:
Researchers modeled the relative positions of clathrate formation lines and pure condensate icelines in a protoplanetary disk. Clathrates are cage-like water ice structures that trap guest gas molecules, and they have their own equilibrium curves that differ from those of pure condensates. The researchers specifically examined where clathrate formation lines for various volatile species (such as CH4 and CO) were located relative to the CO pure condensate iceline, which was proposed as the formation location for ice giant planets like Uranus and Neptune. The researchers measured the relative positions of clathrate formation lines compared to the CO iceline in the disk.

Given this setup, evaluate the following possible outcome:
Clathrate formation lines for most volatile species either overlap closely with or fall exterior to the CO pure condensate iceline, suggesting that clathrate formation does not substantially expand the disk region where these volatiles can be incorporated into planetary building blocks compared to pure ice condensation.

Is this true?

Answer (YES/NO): NO